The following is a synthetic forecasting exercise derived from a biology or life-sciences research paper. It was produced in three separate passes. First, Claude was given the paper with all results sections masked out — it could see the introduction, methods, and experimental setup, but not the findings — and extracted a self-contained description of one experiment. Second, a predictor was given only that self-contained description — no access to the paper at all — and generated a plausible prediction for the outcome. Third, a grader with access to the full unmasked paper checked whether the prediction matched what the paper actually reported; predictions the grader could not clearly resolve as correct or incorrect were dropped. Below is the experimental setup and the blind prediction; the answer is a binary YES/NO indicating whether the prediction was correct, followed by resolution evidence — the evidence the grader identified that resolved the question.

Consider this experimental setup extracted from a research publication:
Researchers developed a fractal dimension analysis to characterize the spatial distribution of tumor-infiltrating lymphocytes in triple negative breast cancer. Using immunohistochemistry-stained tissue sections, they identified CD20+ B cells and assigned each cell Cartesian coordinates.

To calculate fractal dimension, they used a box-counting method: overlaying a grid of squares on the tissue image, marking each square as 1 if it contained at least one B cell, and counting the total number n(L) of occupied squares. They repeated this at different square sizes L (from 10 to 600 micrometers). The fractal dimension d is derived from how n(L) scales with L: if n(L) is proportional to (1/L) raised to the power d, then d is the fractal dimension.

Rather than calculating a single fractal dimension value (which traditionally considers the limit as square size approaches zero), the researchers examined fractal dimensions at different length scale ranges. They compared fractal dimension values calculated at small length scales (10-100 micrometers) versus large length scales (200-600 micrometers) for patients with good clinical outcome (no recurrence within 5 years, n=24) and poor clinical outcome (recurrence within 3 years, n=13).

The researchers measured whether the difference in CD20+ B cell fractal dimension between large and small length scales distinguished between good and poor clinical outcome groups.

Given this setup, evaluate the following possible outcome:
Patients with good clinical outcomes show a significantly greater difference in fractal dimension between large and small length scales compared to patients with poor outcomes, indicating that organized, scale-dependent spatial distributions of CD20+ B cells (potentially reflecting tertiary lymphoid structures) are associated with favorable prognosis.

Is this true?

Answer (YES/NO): YES